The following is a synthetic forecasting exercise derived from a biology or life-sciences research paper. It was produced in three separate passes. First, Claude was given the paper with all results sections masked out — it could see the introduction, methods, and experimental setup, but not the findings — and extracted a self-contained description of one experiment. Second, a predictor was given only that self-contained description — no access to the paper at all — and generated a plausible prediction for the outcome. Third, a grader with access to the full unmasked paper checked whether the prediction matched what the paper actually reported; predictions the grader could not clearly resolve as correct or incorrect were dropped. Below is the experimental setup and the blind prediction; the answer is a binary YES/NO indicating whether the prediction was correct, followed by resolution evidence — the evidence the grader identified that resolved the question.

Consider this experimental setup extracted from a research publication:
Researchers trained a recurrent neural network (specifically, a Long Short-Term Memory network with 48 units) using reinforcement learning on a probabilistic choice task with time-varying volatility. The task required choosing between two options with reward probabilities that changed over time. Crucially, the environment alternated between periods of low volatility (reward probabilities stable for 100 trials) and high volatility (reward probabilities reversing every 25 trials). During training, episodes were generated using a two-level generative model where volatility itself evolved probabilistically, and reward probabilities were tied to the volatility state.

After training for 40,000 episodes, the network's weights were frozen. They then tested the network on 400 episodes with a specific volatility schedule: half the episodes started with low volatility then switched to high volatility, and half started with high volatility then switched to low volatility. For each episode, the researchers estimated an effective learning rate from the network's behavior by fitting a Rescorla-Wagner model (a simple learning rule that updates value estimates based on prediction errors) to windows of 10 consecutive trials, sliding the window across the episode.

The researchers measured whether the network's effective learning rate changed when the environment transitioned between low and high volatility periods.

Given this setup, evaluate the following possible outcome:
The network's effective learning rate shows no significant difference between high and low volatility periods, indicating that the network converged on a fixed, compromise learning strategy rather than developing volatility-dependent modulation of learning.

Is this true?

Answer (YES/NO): NO